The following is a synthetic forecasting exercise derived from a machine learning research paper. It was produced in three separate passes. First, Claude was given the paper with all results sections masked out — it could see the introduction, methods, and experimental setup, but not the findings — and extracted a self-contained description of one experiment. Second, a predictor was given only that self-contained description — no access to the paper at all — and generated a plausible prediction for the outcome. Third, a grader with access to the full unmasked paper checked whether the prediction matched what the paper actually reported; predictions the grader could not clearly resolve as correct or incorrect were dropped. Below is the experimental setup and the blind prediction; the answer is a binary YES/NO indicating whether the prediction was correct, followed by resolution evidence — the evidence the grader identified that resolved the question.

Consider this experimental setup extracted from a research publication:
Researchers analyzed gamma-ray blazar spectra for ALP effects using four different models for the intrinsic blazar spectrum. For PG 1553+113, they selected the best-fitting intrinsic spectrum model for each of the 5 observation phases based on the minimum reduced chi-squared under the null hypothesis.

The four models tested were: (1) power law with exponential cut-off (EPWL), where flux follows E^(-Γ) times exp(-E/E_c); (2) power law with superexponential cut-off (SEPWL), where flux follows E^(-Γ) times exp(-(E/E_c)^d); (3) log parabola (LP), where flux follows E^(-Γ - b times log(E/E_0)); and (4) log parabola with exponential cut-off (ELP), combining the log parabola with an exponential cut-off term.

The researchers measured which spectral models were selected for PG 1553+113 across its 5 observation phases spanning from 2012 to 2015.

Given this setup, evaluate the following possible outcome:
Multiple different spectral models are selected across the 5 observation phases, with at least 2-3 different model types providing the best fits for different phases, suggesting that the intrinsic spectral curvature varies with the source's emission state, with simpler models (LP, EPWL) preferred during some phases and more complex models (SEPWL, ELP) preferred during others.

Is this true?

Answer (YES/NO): YES